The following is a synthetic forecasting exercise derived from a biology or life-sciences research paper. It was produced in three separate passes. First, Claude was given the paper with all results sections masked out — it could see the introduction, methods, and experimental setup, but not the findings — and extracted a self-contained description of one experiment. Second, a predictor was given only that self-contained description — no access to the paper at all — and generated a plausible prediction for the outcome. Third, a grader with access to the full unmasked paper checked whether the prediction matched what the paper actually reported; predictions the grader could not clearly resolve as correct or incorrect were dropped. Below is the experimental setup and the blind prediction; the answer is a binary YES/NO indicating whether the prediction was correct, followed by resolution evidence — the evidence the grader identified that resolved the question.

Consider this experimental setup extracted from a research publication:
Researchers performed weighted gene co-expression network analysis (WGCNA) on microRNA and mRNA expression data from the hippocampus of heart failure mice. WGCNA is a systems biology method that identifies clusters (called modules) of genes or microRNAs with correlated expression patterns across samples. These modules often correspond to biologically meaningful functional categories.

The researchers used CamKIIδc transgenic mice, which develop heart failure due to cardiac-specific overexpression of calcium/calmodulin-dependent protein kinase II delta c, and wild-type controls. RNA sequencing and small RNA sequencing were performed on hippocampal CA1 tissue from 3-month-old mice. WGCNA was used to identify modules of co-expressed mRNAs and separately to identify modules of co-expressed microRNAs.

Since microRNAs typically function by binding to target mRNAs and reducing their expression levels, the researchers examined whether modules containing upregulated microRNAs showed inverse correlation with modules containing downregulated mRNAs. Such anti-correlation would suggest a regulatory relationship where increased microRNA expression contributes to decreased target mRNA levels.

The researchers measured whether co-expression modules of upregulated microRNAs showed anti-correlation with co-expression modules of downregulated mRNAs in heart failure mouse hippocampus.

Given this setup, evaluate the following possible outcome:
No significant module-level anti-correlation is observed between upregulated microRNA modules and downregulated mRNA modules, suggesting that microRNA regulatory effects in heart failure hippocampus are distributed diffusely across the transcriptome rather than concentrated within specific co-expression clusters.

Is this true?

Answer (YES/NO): NO